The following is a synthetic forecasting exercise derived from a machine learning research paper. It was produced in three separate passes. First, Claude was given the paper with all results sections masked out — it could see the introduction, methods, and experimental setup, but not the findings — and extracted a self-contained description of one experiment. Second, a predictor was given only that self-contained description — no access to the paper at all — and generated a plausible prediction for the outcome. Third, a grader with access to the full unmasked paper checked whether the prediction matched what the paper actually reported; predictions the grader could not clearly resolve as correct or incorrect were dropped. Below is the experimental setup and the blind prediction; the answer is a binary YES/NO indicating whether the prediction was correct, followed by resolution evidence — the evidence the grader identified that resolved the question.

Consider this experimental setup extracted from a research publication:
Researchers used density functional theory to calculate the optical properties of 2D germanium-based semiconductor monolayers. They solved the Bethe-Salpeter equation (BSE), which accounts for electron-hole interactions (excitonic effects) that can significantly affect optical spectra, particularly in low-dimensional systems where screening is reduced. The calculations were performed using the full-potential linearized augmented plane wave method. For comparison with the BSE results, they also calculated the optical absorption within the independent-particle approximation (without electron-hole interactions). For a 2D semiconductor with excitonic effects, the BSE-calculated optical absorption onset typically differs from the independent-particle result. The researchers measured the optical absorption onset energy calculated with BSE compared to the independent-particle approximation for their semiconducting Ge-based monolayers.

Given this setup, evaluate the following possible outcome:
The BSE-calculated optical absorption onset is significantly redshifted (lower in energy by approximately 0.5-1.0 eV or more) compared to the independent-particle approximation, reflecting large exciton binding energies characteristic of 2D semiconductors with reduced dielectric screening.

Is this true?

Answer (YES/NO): NO